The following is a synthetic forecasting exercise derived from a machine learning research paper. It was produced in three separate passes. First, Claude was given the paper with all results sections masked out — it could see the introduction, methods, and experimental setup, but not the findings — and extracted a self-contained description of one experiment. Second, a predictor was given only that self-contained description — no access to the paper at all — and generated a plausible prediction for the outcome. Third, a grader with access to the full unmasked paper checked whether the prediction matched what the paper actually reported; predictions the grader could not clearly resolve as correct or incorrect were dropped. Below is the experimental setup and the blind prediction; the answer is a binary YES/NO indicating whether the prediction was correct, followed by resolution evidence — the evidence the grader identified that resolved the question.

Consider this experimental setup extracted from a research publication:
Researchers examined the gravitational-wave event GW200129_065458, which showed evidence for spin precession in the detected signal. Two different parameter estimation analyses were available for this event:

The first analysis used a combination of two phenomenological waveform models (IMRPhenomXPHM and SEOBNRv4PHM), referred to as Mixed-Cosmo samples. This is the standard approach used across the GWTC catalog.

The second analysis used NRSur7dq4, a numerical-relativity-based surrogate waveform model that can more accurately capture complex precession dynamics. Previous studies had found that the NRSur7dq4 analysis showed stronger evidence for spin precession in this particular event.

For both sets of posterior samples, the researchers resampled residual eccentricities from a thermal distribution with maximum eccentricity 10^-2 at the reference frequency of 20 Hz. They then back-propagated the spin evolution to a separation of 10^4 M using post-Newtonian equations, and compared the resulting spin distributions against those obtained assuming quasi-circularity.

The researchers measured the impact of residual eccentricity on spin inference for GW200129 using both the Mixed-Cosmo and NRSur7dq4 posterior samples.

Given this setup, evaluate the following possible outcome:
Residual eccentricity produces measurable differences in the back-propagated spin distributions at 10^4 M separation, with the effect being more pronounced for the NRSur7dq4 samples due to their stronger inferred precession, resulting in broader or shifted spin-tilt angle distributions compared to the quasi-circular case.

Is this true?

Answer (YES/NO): NO